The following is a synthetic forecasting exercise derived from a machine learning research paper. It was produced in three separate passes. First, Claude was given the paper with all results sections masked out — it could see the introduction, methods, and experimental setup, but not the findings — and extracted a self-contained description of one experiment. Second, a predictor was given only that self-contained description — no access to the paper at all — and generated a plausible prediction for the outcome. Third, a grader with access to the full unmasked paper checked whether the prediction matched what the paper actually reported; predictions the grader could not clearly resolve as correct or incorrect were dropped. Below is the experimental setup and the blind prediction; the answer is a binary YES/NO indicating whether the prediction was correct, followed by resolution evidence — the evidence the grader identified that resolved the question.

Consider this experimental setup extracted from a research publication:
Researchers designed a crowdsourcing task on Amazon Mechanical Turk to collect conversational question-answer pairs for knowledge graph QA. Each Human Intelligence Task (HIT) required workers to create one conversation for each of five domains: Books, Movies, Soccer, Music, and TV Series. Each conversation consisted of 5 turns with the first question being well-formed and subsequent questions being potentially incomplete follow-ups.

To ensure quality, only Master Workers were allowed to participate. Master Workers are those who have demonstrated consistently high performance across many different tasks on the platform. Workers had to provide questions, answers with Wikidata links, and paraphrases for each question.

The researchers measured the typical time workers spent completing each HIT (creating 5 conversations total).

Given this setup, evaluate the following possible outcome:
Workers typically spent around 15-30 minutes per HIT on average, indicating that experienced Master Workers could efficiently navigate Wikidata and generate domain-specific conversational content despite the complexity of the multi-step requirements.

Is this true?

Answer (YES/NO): NO